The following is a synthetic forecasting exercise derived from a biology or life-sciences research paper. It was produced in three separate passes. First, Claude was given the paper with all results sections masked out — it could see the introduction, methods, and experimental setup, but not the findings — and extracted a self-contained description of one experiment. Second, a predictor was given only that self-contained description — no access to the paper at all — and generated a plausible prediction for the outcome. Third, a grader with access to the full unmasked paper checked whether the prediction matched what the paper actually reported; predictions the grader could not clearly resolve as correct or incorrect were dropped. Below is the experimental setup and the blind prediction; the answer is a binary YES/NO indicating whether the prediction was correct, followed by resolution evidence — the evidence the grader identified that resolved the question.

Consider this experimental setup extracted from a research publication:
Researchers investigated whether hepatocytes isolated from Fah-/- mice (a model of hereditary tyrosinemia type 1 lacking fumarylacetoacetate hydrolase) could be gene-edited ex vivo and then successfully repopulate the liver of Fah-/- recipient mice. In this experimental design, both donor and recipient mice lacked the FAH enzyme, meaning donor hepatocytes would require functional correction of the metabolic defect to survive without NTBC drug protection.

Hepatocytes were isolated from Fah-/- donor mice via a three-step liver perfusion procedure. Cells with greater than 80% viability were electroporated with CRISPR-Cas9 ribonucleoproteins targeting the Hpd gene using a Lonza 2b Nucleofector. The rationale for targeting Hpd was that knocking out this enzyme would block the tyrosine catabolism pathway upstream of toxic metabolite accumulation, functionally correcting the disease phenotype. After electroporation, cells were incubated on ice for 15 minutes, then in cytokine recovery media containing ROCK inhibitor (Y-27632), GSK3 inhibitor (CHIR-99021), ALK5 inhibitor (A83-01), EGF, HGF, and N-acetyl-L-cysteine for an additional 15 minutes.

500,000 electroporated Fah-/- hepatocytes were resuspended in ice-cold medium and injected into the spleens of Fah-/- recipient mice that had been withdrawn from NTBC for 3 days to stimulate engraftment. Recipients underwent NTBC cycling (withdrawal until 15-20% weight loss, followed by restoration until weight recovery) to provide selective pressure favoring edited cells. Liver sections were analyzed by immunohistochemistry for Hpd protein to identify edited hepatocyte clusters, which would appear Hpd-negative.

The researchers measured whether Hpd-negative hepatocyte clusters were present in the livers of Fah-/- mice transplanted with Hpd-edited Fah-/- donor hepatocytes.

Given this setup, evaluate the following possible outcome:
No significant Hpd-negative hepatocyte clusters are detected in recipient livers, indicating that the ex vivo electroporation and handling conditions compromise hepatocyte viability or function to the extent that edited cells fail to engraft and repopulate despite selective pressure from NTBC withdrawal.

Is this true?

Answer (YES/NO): NO